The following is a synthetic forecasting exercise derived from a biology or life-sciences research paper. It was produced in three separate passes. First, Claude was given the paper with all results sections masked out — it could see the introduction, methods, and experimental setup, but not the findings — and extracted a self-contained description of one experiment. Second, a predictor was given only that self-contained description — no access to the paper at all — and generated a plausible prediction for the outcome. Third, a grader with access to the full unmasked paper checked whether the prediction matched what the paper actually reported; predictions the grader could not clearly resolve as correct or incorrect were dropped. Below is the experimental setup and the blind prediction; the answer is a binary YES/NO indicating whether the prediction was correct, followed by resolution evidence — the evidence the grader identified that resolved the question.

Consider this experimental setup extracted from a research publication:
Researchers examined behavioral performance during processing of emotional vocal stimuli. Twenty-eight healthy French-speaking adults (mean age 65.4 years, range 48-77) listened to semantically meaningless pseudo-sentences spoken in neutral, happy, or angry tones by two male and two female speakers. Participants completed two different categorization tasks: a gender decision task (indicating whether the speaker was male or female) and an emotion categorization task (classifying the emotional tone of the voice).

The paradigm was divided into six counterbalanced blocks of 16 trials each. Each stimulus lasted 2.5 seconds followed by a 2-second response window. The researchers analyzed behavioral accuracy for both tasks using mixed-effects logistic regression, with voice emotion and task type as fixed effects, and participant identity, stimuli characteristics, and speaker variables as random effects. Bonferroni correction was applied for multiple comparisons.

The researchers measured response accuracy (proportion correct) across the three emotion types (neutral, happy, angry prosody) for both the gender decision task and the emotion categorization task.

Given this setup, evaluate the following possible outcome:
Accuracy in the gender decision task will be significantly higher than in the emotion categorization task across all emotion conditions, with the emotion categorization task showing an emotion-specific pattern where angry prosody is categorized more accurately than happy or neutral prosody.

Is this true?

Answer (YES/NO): YES